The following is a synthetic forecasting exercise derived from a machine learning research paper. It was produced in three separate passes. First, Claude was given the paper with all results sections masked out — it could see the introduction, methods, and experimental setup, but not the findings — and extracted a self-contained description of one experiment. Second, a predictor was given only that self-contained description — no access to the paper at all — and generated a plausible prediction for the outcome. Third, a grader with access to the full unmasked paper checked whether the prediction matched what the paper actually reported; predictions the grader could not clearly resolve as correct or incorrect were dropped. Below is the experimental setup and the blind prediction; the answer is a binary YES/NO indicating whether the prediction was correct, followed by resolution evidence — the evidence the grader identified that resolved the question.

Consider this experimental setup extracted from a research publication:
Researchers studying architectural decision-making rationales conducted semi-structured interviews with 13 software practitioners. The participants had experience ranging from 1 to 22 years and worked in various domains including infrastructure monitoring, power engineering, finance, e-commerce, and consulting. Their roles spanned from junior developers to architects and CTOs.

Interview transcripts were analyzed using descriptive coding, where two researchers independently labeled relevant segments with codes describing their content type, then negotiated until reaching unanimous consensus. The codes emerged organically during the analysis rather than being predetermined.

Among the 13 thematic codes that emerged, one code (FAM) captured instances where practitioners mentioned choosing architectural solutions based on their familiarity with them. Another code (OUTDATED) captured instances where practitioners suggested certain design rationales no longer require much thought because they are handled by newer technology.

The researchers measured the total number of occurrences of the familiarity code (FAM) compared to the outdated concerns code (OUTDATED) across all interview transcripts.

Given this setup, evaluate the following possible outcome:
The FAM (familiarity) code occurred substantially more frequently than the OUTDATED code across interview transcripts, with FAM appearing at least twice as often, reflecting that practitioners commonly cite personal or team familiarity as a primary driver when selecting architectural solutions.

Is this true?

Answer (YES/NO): NO